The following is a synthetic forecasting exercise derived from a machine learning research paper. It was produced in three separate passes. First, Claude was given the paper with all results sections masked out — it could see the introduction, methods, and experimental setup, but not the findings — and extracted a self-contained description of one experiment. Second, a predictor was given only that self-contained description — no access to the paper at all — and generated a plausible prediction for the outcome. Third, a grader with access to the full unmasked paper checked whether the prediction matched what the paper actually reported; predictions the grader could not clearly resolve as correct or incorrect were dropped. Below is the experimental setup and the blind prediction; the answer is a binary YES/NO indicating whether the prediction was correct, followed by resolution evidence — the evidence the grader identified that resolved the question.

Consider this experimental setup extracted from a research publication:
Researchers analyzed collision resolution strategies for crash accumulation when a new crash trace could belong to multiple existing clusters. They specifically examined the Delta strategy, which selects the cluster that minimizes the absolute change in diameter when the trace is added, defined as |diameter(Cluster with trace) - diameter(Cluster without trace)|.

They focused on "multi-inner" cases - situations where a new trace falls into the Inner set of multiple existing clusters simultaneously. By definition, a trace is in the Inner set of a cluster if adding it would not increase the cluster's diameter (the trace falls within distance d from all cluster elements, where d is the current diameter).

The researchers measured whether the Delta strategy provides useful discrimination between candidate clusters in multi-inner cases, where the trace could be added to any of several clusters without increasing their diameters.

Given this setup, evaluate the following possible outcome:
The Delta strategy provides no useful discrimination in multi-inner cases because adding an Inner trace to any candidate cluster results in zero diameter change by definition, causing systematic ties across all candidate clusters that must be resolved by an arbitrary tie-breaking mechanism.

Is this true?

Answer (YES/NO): YES